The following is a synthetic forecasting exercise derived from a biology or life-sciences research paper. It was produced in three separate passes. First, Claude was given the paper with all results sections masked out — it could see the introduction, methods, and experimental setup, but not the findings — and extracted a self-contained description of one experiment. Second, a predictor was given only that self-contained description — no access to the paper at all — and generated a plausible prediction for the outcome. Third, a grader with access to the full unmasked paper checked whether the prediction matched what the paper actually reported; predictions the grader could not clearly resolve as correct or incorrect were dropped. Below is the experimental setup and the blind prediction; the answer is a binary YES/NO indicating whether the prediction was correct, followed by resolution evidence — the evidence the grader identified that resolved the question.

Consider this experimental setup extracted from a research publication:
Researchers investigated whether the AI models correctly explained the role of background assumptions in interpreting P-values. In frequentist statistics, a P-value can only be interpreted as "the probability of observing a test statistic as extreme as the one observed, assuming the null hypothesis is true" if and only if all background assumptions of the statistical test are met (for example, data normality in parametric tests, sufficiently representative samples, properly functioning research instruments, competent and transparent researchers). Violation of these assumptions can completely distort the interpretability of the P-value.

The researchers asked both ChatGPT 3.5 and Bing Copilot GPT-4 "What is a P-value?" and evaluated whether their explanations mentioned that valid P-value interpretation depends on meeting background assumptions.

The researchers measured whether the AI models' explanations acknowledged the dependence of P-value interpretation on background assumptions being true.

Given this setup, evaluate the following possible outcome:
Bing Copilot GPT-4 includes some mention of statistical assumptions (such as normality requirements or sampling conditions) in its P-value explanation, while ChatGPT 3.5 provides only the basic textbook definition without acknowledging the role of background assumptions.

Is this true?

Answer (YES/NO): NO